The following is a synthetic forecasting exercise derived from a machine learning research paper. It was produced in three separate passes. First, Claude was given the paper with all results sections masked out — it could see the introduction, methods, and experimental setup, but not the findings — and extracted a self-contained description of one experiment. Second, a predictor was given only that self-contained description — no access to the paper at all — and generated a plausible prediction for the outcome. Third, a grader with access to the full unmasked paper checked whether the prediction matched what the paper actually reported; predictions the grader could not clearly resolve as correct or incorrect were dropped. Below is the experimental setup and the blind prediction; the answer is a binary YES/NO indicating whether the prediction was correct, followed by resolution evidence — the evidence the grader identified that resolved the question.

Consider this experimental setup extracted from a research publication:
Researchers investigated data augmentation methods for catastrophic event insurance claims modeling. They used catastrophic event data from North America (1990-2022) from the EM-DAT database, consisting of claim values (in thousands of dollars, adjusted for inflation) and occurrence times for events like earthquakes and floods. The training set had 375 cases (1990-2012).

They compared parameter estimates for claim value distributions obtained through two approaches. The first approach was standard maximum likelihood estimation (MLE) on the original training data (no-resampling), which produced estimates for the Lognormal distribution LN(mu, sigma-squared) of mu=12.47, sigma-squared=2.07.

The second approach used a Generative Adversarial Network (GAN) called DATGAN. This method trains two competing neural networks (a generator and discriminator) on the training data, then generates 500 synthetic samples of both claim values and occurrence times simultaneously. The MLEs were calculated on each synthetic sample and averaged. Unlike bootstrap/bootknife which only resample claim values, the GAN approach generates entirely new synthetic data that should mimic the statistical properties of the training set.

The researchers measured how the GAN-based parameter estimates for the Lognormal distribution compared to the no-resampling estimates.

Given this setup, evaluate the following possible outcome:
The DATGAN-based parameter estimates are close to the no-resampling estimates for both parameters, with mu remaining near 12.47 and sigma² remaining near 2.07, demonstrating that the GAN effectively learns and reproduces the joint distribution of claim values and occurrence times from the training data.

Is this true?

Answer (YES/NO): NO